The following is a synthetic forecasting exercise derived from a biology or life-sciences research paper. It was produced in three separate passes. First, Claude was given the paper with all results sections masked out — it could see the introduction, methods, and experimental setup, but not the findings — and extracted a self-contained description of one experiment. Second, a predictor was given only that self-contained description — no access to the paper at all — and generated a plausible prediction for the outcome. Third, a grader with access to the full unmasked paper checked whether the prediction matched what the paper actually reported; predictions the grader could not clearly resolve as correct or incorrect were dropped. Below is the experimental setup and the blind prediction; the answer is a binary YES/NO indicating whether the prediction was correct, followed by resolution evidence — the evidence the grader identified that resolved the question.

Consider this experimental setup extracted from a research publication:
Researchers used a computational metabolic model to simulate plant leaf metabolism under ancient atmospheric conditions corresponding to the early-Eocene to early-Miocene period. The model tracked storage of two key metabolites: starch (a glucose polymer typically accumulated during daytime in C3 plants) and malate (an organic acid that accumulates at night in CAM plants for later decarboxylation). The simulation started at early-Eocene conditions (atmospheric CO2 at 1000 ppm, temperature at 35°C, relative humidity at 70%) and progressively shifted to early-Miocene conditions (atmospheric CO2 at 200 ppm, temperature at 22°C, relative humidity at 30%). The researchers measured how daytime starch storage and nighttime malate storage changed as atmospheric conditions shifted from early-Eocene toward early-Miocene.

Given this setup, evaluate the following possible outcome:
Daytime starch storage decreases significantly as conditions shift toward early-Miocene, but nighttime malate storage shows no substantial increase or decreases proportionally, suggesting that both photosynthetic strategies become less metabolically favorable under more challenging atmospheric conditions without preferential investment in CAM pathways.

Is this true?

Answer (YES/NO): NO